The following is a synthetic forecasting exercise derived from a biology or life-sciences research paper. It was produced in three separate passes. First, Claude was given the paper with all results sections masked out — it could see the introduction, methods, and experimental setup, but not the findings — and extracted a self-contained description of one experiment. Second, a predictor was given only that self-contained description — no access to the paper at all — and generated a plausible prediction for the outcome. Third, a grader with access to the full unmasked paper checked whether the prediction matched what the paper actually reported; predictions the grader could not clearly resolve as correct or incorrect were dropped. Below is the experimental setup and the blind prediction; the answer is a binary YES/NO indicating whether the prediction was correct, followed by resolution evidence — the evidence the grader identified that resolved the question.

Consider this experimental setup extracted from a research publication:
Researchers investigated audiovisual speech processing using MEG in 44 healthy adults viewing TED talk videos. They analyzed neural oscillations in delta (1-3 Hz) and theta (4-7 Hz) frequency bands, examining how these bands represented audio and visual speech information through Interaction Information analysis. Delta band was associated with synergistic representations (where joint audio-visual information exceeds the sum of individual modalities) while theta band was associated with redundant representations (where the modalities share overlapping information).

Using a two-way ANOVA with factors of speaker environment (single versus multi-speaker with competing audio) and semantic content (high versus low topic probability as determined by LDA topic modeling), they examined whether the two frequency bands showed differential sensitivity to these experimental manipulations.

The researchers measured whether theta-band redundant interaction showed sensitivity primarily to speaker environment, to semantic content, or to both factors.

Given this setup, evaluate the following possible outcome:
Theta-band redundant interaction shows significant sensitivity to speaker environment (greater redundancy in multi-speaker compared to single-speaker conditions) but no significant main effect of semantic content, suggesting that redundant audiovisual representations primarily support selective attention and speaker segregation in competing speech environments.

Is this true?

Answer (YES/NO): NO